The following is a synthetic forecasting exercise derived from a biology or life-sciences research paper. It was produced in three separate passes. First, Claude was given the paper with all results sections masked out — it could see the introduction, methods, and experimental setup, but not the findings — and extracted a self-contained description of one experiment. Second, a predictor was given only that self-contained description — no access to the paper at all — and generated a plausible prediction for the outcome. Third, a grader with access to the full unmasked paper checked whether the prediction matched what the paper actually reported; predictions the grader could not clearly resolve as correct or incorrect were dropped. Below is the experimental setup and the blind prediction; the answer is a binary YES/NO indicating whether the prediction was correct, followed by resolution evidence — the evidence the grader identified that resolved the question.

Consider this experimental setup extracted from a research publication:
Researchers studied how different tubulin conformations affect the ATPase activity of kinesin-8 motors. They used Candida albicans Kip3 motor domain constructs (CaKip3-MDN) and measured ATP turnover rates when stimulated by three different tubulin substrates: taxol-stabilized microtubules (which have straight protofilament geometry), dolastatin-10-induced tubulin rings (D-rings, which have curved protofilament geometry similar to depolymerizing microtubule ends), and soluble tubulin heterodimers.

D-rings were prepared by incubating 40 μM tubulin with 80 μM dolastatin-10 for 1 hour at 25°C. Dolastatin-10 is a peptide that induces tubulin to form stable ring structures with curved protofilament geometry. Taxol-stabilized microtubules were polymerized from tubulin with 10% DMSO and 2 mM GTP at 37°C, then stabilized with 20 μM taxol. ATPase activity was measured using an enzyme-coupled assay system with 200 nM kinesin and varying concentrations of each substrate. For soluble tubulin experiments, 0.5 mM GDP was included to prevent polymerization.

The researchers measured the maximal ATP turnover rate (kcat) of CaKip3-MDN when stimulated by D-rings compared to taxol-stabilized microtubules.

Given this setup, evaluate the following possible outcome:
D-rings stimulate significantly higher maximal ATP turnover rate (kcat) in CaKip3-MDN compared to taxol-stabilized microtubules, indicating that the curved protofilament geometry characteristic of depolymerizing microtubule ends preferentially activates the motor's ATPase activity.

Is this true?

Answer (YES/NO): YES